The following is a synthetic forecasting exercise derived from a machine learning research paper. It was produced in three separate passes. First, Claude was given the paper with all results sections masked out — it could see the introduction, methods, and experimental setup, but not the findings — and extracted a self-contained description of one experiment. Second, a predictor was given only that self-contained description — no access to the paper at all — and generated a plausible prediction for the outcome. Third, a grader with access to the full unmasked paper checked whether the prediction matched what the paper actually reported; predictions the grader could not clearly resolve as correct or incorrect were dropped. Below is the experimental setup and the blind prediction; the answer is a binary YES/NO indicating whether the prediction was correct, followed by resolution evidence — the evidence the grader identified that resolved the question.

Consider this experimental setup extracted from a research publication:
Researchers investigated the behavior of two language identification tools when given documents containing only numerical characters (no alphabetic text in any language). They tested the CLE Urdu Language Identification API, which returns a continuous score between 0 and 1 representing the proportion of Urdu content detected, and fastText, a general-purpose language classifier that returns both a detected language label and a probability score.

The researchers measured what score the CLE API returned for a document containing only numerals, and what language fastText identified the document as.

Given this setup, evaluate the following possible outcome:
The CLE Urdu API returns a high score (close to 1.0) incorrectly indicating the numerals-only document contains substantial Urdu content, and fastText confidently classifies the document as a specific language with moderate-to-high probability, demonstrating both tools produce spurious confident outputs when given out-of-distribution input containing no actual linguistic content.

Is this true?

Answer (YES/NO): NO